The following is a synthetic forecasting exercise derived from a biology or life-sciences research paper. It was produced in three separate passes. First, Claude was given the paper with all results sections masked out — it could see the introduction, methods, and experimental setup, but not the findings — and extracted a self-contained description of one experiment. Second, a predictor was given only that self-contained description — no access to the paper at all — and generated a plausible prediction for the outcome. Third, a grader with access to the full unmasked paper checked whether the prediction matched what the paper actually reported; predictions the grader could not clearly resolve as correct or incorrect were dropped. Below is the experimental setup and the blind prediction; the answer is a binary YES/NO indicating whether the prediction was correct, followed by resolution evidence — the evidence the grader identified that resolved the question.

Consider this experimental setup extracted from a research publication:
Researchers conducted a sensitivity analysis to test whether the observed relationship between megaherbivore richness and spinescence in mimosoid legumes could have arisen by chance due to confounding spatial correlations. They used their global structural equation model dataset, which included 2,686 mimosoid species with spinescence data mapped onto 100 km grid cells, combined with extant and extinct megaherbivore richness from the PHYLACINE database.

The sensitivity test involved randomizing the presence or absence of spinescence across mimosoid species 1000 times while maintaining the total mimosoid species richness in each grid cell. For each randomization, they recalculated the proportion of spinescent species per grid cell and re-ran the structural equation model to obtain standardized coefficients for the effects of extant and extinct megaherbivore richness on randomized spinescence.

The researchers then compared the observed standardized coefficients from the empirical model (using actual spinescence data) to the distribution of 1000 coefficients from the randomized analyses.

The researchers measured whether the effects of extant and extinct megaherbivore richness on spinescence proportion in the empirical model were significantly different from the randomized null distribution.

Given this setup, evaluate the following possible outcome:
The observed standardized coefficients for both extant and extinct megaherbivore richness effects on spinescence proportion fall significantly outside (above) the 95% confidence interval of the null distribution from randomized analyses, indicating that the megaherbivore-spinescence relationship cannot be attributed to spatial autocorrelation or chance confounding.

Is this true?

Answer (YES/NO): YES